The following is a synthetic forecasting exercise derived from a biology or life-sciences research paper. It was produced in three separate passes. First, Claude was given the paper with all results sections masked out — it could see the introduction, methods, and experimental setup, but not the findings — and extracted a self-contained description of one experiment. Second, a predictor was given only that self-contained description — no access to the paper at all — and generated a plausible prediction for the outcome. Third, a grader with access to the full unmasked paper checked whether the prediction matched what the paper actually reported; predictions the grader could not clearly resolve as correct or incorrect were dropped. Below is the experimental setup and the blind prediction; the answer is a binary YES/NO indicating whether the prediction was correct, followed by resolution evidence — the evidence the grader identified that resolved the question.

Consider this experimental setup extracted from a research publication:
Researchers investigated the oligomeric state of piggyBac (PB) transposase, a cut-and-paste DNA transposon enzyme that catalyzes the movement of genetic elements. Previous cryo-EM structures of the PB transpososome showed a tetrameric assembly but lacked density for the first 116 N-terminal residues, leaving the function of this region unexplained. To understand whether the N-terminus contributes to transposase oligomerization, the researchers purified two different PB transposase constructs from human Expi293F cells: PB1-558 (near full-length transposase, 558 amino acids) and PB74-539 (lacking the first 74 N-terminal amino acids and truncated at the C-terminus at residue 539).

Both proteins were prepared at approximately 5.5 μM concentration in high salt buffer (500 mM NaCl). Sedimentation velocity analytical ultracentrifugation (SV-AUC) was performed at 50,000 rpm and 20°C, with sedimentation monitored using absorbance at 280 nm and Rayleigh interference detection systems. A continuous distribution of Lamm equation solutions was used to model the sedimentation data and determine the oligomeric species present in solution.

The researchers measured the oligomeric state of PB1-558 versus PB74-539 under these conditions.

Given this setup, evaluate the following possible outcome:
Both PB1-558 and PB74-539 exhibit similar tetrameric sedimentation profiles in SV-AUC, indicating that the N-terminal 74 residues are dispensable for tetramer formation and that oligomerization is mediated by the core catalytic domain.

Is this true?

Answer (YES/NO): NO